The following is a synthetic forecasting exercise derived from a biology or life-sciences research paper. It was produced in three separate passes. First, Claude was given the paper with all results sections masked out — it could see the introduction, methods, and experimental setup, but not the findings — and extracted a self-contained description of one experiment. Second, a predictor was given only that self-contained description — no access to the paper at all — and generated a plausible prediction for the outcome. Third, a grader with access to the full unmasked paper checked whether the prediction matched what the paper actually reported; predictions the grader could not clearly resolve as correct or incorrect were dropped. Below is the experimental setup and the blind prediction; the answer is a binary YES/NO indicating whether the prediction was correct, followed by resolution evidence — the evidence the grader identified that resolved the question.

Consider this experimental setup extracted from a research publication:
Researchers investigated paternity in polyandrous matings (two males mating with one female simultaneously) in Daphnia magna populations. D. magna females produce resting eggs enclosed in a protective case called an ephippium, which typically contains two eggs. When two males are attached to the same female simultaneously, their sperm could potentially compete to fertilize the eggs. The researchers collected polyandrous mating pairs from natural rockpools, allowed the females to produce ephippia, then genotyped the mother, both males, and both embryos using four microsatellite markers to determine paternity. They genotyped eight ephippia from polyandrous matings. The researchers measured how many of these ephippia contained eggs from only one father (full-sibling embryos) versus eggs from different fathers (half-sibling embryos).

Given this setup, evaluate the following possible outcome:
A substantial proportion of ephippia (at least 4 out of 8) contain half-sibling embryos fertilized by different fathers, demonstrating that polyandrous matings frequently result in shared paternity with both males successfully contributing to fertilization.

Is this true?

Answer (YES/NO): NO